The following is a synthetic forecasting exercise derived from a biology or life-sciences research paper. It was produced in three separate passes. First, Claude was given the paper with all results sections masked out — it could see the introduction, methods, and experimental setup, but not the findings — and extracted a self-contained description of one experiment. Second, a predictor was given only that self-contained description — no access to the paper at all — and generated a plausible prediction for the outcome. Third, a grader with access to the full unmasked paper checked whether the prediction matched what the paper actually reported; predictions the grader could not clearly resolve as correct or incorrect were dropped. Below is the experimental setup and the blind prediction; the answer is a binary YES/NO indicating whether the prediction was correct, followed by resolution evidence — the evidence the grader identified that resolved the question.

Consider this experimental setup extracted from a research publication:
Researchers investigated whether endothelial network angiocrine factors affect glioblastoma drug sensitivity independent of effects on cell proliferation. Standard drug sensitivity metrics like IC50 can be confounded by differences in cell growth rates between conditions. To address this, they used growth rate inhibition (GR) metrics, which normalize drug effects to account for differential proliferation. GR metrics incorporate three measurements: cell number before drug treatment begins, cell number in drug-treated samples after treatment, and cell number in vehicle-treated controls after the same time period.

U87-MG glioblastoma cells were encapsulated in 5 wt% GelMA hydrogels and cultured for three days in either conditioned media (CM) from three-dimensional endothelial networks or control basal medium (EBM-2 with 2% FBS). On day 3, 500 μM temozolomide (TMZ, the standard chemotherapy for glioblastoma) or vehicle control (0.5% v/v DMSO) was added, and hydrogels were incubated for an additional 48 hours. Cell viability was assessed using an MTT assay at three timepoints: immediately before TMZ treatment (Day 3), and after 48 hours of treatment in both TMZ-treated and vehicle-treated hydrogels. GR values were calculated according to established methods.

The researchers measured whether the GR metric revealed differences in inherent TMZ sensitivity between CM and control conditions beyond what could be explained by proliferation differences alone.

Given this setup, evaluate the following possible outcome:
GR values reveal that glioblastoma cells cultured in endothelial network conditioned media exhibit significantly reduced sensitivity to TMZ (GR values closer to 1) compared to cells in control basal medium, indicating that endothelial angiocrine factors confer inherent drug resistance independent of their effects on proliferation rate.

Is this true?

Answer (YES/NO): YES